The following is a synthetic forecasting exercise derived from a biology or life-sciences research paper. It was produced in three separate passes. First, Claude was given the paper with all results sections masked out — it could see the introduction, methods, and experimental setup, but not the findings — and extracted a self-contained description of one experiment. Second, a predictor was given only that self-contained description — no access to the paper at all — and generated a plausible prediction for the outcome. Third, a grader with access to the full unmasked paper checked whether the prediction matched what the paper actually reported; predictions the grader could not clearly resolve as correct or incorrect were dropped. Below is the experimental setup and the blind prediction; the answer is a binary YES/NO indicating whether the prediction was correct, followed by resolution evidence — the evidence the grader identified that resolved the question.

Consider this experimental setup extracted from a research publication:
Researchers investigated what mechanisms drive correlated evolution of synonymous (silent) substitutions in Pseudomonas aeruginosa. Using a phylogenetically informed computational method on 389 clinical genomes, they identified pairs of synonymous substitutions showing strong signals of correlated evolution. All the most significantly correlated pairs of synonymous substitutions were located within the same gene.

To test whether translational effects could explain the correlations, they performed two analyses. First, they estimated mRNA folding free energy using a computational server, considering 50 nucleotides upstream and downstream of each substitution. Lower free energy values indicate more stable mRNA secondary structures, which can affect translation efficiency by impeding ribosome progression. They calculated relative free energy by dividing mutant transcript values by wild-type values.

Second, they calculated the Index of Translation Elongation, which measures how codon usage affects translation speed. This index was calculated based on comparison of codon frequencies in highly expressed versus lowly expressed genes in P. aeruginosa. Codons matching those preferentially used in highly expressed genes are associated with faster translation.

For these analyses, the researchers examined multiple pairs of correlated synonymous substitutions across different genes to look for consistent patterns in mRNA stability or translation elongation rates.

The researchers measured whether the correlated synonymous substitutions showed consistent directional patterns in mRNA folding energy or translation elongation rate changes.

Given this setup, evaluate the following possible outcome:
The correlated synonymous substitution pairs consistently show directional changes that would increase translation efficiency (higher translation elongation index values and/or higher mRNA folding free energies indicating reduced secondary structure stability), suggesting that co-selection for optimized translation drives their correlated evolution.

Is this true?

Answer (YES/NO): NO